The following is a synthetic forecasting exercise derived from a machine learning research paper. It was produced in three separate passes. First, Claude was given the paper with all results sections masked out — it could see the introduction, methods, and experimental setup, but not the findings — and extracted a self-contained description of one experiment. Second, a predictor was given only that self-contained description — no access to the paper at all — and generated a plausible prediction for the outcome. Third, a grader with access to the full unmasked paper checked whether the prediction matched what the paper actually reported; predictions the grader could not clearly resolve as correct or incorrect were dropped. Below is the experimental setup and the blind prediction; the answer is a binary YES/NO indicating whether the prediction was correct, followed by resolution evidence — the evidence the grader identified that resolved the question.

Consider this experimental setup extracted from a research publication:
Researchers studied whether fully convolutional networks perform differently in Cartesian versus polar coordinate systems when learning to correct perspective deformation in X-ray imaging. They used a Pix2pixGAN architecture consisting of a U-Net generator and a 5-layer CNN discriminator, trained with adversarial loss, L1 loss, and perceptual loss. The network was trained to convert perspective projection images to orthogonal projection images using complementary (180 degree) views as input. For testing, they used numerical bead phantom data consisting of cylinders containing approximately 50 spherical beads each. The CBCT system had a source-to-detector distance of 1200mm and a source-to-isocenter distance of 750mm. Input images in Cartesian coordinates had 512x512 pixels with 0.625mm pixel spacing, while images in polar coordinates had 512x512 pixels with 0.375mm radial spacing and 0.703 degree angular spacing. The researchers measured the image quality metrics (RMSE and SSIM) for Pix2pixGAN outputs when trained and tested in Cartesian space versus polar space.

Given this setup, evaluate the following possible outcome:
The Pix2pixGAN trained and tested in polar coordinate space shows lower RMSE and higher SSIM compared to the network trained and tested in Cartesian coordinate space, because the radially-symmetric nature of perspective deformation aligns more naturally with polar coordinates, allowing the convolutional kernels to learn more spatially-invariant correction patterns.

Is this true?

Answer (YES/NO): YES